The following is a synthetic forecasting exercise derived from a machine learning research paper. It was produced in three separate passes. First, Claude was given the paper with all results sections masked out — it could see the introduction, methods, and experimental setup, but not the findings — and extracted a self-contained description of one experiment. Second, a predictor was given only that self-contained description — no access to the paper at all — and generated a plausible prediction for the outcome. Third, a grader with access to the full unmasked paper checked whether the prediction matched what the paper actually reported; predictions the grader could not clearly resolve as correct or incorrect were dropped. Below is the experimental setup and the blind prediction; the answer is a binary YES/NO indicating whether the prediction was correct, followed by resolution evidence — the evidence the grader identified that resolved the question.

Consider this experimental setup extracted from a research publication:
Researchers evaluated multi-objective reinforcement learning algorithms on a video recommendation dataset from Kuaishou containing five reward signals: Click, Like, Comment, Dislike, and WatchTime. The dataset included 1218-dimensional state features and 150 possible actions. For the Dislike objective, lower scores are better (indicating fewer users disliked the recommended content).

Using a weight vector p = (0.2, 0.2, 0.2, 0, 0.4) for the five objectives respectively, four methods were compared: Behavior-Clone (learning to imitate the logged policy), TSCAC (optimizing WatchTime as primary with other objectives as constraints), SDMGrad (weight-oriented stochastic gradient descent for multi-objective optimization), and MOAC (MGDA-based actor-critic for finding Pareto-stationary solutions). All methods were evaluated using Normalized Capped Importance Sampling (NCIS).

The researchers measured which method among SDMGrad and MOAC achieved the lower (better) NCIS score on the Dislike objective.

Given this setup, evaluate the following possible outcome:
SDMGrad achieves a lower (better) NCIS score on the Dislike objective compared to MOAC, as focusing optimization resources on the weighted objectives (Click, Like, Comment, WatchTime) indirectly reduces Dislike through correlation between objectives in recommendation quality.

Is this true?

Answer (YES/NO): YES